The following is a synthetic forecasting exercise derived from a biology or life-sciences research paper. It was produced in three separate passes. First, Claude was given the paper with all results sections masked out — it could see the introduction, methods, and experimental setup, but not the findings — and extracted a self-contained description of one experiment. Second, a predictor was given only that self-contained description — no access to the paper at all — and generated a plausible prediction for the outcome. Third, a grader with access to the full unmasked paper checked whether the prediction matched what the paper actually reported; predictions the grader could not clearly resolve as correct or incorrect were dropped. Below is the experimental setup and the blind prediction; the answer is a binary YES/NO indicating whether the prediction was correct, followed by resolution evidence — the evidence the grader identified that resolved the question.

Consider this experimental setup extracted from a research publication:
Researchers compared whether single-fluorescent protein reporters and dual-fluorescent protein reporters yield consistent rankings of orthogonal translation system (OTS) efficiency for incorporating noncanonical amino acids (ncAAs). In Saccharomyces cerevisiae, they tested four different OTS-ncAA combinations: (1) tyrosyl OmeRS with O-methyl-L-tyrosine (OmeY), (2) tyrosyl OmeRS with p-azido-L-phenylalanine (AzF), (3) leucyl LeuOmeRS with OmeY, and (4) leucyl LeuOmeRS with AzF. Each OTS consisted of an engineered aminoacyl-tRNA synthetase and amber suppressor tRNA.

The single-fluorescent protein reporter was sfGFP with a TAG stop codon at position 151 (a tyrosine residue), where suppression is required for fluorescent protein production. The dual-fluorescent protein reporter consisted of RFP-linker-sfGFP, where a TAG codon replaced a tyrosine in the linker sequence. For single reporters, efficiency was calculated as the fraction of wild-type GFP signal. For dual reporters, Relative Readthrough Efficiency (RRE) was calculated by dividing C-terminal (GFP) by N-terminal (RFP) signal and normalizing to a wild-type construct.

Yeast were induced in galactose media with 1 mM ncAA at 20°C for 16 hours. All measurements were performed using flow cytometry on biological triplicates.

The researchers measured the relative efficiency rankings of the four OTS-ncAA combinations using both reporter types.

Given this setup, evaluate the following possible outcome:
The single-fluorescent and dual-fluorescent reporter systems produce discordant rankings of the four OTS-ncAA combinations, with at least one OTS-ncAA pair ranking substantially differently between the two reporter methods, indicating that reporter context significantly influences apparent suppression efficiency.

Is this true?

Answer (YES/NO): NO